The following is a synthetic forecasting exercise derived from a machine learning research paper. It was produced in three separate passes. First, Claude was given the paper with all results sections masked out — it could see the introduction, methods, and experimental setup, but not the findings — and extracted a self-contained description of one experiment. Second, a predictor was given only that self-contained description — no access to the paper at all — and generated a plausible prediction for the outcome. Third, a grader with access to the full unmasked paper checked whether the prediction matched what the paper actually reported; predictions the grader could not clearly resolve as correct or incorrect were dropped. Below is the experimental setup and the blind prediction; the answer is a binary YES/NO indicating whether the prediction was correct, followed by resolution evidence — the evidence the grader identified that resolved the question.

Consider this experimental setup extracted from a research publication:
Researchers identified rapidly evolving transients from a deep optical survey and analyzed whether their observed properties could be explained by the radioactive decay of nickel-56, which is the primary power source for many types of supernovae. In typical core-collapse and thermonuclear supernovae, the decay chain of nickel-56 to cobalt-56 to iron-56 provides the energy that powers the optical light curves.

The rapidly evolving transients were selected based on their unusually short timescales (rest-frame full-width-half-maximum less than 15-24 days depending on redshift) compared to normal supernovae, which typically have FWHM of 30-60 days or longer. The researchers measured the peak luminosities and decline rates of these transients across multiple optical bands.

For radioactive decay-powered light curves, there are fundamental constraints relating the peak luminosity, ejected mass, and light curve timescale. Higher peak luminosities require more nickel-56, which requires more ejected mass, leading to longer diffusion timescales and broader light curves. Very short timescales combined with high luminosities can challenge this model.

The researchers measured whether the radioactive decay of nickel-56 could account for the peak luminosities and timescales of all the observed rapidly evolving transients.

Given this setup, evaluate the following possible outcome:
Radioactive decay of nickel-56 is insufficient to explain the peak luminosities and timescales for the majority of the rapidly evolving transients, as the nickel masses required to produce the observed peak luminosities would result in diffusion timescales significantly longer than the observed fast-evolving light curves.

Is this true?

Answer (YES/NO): YES